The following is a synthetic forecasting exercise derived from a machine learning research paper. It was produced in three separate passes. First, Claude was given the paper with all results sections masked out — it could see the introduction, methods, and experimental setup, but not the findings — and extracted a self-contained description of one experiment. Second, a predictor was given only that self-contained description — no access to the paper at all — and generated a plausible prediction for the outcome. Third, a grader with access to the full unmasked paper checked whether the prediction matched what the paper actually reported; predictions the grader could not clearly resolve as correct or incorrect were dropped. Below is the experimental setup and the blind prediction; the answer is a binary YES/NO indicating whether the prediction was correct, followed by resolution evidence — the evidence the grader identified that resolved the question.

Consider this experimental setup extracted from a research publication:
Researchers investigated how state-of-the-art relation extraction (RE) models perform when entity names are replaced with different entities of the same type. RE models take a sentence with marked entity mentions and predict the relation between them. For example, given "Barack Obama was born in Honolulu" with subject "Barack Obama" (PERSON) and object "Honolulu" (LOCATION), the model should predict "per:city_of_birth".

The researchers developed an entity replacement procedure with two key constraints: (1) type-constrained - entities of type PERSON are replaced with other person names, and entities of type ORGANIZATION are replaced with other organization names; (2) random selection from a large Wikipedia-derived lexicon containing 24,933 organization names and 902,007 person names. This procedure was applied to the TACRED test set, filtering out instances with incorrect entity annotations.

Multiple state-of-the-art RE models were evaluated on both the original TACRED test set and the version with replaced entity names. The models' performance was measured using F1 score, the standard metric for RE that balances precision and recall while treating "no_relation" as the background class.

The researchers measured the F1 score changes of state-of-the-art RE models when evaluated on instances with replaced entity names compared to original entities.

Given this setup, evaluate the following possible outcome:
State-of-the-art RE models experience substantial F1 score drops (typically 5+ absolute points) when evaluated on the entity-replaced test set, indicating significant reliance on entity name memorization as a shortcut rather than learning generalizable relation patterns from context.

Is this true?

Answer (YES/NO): YES